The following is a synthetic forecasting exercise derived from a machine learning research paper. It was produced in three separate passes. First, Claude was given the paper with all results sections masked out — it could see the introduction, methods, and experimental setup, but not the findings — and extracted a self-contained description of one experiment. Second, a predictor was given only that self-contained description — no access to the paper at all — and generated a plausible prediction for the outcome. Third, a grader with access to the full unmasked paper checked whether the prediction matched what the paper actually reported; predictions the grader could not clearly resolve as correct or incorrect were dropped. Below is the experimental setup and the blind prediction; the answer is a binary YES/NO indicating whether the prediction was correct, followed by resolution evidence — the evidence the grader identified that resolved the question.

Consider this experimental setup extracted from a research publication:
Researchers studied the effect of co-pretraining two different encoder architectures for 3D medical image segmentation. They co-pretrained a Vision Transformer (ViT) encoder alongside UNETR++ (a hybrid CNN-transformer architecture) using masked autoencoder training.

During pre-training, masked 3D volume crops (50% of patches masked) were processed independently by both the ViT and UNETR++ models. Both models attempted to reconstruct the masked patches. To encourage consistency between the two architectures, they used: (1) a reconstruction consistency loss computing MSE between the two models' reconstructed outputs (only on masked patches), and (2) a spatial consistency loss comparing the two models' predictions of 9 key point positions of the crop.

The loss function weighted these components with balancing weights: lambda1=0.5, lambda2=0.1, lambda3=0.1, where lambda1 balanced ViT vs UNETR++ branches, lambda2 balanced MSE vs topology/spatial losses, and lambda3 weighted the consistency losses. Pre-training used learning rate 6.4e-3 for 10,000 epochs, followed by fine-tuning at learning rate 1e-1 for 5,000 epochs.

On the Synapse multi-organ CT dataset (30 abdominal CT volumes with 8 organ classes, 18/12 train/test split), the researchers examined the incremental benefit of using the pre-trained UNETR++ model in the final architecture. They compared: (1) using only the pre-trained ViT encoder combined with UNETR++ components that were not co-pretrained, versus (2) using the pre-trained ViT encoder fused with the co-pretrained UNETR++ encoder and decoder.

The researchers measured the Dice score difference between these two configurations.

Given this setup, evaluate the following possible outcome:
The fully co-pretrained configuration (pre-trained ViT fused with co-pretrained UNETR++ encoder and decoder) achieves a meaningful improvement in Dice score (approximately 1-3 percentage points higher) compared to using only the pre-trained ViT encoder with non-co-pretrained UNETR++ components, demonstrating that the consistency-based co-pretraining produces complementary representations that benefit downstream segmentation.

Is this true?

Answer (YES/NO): NO